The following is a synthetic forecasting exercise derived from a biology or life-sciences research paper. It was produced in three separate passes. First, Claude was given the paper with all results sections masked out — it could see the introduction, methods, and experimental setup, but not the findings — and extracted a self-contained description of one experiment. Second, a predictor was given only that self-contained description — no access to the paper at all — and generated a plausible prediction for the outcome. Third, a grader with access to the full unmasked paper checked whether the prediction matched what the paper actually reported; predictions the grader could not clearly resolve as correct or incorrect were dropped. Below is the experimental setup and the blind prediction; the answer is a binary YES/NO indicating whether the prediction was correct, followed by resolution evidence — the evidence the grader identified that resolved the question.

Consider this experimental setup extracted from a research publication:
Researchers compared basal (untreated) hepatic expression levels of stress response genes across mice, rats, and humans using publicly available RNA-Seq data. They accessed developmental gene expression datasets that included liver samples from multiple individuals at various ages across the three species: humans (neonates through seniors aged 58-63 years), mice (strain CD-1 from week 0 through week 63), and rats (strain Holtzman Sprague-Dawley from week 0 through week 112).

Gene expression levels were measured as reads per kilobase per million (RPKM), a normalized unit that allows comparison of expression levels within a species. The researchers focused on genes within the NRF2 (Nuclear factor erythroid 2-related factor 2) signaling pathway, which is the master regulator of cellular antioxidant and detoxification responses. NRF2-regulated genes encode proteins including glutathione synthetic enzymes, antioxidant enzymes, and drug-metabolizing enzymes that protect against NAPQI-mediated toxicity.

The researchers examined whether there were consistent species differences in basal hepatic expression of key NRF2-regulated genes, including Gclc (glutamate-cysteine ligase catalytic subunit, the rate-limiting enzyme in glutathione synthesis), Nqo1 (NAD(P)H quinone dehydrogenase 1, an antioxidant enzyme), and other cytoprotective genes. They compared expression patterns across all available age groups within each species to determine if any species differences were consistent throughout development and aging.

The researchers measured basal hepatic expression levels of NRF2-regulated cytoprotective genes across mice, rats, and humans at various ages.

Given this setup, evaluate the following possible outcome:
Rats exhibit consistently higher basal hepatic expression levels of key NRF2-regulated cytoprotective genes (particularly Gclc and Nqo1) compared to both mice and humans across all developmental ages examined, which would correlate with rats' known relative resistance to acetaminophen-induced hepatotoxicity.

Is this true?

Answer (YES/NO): YES